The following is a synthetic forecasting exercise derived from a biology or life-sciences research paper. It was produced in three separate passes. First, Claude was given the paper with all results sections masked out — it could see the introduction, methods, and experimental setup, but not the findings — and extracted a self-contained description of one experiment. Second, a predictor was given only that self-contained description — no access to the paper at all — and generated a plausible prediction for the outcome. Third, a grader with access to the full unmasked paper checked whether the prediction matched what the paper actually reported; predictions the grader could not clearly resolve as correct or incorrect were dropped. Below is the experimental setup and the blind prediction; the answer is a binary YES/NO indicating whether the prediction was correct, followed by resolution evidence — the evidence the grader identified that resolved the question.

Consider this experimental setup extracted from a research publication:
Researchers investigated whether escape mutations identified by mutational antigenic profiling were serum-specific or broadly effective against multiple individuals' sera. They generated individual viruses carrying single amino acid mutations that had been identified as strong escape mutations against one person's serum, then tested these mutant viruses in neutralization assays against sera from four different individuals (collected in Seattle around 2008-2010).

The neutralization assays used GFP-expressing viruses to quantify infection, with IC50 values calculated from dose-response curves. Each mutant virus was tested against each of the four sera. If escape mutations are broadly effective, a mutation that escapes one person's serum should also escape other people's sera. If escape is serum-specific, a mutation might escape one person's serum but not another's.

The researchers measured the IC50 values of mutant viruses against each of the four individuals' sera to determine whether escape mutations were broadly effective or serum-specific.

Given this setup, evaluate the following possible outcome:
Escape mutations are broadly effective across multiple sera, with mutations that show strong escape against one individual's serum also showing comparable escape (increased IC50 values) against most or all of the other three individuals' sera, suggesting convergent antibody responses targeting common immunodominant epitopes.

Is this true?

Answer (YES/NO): NO